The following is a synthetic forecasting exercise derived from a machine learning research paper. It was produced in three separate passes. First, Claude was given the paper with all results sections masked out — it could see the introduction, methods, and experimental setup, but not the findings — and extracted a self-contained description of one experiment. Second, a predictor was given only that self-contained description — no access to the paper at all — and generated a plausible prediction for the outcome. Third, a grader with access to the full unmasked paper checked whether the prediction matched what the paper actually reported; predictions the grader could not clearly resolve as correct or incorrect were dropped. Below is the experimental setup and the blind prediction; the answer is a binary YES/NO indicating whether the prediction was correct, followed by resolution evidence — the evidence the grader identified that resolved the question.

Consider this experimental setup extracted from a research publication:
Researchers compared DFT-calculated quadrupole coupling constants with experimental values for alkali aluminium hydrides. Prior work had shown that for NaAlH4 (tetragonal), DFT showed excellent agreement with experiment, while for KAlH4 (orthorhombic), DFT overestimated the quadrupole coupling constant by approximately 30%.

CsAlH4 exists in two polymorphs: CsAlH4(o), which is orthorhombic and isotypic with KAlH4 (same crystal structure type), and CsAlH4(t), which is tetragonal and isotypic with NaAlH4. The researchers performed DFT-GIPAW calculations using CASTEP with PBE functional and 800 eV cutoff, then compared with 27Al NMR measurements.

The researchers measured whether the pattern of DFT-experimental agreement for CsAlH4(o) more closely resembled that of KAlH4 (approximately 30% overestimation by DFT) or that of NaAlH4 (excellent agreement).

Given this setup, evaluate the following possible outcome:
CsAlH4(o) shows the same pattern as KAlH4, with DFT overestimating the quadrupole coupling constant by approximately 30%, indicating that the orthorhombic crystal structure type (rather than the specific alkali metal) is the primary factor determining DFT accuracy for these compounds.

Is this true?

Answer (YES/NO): NO